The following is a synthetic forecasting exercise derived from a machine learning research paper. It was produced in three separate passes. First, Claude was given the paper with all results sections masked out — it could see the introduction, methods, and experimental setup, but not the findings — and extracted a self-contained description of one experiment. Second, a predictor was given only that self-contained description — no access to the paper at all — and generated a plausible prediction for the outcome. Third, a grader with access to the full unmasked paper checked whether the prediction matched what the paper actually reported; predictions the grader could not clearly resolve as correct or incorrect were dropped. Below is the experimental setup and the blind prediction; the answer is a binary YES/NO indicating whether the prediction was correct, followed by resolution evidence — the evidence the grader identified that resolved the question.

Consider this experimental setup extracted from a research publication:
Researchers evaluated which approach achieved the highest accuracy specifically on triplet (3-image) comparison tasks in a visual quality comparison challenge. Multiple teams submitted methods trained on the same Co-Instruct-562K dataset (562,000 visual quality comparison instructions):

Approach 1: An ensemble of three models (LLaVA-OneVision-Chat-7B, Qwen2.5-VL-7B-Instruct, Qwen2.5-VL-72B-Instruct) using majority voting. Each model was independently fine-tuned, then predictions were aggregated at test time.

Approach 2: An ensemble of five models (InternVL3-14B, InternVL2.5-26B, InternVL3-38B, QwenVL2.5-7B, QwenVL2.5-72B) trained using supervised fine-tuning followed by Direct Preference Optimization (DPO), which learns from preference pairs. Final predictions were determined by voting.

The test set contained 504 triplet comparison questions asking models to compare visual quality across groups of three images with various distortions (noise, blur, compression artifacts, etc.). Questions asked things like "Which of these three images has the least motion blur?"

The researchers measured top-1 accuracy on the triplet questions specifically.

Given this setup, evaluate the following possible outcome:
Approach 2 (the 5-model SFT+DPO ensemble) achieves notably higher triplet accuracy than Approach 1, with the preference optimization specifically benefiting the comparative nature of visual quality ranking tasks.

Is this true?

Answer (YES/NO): YES